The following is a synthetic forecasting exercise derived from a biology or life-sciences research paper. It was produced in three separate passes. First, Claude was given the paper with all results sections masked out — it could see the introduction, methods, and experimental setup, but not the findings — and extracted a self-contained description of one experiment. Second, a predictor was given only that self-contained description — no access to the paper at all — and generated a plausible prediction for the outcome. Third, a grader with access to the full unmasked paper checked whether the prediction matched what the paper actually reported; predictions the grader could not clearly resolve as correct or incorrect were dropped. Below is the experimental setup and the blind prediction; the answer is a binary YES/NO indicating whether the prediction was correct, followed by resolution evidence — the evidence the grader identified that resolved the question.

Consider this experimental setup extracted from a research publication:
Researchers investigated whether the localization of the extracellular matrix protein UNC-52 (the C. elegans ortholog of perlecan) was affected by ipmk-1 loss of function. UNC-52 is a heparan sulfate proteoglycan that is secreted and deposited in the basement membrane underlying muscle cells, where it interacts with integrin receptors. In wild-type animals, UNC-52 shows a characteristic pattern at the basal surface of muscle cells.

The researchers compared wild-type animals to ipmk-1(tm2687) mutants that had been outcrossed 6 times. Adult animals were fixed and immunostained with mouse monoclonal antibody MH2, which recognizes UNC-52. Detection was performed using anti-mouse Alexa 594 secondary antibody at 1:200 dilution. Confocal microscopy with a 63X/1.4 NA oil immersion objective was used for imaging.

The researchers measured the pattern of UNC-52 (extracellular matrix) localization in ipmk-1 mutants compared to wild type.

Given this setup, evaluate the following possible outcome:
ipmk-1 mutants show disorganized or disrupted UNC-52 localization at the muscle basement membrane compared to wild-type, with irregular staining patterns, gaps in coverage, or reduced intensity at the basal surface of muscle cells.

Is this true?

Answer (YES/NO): NO